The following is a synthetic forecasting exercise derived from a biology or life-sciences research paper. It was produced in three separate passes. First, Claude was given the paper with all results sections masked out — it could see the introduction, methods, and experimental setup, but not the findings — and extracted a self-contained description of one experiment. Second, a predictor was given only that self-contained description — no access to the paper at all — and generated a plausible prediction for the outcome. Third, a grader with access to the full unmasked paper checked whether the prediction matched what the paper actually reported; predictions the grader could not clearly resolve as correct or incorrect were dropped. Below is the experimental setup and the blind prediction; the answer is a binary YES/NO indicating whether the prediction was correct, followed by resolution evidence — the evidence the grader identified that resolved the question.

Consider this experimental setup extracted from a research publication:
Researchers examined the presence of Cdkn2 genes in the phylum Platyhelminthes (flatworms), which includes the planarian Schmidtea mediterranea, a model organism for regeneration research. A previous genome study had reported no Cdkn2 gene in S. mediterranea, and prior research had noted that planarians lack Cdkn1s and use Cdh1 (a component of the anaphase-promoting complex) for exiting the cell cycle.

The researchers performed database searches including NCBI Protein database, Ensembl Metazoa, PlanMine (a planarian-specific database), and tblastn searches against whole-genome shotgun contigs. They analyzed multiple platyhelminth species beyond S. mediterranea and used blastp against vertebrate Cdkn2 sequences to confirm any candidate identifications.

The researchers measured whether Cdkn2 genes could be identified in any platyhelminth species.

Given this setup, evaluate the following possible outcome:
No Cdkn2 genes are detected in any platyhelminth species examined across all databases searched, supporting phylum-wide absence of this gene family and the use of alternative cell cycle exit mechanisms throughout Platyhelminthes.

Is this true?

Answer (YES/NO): YES